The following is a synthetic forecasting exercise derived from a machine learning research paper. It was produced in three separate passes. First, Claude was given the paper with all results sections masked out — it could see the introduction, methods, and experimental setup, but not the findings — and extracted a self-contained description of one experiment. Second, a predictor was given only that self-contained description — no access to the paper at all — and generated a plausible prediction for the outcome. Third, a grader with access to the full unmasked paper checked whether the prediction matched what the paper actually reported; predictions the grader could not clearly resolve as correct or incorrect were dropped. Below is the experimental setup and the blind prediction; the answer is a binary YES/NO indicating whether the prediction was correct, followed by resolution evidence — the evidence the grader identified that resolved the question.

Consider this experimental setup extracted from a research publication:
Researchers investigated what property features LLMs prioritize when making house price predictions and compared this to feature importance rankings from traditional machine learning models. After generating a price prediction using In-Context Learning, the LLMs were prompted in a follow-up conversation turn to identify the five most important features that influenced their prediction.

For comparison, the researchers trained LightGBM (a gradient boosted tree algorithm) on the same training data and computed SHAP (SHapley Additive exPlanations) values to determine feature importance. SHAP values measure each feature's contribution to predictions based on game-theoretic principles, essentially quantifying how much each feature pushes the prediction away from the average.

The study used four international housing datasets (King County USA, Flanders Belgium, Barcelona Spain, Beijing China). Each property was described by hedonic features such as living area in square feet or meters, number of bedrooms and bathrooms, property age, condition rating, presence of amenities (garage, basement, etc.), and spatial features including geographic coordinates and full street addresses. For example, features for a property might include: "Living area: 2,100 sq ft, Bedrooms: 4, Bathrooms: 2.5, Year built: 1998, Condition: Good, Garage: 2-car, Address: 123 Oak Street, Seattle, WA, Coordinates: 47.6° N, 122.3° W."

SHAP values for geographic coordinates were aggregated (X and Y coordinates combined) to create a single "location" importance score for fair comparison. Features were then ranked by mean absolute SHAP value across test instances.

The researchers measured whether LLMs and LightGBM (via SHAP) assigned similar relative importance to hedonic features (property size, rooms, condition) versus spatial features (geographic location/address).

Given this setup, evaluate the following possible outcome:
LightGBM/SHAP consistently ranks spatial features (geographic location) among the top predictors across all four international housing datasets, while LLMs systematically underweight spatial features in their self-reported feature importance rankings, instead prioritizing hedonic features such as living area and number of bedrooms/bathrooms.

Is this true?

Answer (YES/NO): NO